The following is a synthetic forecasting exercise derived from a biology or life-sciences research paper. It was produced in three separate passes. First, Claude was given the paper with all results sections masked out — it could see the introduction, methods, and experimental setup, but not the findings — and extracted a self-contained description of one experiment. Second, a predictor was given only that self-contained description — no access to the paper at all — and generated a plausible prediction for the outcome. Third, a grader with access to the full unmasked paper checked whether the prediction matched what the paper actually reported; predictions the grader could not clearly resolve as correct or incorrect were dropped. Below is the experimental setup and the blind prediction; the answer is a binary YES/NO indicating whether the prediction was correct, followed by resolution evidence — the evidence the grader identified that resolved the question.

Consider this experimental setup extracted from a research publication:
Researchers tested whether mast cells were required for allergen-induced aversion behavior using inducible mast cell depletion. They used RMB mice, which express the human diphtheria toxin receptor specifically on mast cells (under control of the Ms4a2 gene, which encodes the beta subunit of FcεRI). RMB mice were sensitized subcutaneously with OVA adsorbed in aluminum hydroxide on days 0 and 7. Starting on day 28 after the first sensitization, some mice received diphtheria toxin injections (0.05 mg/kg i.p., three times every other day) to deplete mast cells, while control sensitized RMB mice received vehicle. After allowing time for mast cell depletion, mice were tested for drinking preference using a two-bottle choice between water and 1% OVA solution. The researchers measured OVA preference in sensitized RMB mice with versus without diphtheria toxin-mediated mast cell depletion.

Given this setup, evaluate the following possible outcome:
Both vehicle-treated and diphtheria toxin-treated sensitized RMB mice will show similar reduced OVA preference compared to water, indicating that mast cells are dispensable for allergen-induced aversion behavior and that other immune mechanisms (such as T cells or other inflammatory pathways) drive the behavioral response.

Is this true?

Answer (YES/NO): NO